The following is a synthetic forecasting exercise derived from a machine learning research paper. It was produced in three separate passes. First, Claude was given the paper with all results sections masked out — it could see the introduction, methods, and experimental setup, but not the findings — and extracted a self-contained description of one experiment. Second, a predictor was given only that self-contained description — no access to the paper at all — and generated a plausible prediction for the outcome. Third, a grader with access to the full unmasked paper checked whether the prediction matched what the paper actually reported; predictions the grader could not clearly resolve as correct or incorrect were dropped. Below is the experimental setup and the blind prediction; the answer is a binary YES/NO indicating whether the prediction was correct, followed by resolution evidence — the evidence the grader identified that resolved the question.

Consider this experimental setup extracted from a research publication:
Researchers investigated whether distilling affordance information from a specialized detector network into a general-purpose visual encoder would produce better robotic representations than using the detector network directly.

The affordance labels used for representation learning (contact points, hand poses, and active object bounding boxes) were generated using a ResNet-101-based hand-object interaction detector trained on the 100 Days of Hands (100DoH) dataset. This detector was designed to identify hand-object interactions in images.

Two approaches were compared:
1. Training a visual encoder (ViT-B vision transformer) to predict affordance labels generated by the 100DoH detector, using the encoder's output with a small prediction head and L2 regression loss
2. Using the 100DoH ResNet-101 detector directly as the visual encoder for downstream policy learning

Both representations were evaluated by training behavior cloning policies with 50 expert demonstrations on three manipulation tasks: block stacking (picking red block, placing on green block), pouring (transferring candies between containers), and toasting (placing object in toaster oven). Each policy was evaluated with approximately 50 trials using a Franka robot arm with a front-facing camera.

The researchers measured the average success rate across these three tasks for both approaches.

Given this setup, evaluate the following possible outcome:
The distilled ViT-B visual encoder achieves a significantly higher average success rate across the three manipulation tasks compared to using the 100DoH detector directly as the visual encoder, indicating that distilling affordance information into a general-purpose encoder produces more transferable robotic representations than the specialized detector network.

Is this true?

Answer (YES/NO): YES